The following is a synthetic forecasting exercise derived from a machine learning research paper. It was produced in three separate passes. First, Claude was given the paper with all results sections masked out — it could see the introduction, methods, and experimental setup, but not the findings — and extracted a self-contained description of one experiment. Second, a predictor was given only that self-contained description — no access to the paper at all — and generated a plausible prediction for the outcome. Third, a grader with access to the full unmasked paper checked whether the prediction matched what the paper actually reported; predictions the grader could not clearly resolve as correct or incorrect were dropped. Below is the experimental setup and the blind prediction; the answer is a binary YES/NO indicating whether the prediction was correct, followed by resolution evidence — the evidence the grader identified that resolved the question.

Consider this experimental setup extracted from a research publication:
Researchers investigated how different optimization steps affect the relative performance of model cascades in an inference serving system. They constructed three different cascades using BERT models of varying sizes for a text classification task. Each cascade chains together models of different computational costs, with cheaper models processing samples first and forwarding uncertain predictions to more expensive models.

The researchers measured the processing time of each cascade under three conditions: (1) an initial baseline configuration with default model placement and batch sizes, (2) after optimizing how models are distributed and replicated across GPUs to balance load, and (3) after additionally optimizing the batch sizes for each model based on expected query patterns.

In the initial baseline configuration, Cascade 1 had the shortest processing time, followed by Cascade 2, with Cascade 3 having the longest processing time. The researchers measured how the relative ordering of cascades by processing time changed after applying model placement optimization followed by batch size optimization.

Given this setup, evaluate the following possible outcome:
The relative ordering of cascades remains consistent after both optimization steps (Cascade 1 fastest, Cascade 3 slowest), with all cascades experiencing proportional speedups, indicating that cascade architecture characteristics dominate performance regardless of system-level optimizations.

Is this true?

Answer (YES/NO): NO